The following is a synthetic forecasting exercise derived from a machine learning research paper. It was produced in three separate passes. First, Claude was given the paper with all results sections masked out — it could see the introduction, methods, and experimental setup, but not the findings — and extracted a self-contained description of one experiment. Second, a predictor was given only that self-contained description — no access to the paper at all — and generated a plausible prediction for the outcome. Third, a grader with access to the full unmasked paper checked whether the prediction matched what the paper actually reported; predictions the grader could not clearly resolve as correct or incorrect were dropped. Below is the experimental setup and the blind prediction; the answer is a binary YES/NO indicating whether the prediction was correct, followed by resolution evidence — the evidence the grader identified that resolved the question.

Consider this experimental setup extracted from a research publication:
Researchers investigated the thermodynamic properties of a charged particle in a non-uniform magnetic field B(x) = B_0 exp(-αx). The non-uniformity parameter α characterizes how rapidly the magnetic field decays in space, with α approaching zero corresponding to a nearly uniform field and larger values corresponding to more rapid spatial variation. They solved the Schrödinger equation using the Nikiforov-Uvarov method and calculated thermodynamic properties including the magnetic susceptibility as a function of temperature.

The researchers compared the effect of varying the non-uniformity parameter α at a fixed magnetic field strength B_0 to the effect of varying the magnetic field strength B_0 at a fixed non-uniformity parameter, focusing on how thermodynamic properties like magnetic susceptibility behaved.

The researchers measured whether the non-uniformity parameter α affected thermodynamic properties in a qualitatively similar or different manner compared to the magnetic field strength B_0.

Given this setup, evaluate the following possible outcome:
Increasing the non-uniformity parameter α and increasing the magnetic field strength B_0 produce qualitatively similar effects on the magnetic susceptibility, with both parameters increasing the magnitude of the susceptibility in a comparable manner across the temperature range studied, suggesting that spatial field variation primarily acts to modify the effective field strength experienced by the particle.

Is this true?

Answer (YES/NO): YES